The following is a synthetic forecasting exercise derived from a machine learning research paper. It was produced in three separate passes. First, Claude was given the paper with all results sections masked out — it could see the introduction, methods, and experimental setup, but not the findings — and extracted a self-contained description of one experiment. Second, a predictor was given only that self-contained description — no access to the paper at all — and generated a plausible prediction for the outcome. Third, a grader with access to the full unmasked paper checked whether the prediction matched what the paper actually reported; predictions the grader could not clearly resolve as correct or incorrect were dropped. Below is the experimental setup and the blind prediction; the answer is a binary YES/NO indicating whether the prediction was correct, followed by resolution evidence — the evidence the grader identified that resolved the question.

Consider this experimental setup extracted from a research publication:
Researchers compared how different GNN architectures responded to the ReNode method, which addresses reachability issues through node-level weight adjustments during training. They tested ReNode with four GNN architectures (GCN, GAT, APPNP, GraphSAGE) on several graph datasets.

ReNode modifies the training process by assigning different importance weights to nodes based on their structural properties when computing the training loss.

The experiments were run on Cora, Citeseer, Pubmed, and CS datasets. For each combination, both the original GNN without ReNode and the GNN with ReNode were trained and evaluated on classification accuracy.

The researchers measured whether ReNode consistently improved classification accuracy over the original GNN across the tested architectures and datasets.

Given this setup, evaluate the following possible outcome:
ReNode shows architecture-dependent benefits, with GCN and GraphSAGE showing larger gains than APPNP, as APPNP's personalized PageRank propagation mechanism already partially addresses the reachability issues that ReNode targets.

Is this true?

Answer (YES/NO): NO